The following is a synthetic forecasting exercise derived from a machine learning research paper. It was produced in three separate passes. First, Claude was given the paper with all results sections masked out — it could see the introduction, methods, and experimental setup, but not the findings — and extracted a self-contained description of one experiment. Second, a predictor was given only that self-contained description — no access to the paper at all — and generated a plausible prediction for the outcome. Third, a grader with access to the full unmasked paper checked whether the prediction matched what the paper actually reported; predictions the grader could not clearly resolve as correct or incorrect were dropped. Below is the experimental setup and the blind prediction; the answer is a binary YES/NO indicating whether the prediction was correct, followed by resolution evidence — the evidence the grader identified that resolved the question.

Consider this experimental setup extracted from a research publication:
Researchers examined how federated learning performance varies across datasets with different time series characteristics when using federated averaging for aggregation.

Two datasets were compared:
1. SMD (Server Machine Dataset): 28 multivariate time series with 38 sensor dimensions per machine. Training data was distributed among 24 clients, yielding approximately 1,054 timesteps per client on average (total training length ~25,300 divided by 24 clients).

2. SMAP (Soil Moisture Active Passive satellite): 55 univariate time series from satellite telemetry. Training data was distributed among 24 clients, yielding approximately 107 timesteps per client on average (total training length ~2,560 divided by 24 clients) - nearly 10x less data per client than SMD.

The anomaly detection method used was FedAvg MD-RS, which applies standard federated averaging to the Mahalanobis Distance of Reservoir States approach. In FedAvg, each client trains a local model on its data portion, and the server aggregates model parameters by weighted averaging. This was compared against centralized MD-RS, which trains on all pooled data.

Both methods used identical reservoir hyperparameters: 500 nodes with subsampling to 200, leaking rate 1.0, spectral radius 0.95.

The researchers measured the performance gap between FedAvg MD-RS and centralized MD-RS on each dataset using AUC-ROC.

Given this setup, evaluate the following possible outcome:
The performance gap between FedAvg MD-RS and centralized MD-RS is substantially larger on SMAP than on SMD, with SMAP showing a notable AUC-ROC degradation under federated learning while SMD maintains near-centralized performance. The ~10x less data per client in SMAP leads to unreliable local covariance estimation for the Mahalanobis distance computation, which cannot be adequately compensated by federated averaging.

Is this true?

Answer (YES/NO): NO